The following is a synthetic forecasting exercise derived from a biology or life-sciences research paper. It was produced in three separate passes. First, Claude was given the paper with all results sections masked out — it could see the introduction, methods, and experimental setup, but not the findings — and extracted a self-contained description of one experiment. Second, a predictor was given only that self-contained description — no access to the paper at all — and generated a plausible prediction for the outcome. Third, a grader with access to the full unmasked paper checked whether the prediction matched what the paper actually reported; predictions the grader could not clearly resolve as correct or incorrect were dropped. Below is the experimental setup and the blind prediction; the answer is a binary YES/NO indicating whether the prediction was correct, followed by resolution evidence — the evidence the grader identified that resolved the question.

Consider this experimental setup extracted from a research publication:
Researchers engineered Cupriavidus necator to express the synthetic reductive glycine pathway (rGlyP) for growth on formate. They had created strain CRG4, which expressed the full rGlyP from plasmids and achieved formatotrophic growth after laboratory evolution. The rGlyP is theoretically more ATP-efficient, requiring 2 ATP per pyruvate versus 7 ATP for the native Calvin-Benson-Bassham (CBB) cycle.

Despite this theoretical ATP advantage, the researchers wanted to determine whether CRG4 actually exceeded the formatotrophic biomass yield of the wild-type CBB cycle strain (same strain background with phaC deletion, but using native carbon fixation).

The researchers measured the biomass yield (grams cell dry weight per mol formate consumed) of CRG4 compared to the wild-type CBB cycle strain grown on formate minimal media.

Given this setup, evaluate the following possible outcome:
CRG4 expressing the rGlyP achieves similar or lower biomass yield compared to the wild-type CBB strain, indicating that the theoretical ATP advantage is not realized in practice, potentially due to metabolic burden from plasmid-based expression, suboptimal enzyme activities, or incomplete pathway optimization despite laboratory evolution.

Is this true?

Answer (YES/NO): YES